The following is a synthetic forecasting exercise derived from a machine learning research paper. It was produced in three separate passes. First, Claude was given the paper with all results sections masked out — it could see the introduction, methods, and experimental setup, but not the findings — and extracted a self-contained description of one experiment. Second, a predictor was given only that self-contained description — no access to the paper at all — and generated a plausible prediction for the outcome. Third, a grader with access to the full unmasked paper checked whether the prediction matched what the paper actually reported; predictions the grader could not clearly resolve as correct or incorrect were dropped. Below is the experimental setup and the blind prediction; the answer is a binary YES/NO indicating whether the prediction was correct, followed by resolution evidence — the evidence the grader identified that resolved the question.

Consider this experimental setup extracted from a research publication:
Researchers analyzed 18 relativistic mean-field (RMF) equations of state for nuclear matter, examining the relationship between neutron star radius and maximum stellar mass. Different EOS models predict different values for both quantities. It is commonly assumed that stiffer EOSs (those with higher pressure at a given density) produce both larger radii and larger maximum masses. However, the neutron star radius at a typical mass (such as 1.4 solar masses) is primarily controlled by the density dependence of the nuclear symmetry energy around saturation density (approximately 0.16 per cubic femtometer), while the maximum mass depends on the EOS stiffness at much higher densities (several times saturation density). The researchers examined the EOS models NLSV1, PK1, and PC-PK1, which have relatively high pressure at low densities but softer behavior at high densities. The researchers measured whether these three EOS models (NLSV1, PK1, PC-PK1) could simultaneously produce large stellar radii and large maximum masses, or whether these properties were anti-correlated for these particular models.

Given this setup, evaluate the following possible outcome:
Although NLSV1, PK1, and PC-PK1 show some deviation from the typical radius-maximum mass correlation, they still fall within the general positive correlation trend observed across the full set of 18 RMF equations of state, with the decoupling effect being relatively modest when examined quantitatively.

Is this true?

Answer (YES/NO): NO